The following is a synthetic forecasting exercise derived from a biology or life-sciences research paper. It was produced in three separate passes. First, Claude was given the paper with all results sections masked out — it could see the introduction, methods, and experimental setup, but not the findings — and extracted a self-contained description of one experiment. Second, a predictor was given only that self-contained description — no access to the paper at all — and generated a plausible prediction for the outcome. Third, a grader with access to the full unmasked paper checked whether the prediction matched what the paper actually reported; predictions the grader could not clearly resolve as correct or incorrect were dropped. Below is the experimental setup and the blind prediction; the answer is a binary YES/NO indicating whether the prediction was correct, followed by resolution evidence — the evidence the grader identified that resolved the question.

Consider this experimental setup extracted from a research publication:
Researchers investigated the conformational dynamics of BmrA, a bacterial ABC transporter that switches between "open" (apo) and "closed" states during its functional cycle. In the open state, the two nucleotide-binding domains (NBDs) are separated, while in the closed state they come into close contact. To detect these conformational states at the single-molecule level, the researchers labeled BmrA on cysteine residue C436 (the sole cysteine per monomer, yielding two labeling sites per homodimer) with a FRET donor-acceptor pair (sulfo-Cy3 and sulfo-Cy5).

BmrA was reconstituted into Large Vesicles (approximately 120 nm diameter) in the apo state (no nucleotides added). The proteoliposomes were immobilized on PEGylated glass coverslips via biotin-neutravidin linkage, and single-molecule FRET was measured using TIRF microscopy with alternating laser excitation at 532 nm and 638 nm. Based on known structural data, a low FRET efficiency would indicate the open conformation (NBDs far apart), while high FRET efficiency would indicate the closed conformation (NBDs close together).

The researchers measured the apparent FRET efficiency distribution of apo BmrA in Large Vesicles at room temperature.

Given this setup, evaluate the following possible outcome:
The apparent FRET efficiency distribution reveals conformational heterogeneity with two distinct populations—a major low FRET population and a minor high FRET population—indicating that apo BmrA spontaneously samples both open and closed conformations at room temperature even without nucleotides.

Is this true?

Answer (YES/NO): YES